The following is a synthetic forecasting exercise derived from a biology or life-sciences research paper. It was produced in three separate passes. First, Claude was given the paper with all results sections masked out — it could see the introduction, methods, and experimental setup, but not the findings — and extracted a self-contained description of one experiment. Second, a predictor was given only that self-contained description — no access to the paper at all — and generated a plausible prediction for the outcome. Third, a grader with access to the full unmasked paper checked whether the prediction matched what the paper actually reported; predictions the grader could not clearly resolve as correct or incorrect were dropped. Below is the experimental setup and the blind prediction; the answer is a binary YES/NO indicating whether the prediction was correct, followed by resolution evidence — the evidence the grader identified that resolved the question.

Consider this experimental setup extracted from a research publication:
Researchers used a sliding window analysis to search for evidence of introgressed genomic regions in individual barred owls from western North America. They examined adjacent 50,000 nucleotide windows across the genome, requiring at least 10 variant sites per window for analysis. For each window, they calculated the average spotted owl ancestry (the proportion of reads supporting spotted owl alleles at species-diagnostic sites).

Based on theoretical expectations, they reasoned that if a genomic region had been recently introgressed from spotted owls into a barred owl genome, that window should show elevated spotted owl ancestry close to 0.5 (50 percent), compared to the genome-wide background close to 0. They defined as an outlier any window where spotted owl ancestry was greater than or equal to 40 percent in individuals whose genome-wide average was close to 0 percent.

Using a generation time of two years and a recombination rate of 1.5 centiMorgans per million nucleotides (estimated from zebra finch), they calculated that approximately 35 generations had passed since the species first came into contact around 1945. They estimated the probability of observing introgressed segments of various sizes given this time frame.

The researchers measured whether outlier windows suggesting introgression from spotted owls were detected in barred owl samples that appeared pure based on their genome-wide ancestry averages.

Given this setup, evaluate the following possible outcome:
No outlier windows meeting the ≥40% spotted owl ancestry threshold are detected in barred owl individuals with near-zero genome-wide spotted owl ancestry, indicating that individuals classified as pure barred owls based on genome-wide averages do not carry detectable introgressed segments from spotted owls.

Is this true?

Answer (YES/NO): NO